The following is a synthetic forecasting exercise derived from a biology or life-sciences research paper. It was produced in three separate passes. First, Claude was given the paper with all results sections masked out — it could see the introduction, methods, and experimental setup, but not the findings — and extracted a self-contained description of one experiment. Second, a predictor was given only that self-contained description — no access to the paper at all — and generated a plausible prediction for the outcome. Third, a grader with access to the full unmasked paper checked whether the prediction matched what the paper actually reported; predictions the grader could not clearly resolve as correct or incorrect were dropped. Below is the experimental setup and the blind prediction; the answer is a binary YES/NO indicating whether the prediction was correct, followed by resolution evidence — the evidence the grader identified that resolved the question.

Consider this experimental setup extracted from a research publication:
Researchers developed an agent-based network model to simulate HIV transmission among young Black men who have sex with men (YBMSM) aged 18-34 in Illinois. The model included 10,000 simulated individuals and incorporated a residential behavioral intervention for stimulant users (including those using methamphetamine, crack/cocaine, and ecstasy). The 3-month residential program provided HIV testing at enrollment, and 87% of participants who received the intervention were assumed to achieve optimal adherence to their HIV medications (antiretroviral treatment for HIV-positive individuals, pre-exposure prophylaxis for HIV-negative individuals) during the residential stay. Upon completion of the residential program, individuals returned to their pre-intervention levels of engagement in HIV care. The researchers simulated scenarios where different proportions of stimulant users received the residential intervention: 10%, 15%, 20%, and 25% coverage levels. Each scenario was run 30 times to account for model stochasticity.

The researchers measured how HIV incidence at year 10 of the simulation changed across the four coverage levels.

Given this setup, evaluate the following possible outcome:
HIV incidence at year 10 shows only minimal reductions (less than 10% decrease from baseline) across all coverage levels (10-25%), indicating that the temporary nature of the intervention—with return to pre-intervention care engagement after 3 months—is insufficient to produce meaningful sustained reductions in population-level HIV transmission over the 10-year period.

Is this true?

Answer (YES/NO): NO